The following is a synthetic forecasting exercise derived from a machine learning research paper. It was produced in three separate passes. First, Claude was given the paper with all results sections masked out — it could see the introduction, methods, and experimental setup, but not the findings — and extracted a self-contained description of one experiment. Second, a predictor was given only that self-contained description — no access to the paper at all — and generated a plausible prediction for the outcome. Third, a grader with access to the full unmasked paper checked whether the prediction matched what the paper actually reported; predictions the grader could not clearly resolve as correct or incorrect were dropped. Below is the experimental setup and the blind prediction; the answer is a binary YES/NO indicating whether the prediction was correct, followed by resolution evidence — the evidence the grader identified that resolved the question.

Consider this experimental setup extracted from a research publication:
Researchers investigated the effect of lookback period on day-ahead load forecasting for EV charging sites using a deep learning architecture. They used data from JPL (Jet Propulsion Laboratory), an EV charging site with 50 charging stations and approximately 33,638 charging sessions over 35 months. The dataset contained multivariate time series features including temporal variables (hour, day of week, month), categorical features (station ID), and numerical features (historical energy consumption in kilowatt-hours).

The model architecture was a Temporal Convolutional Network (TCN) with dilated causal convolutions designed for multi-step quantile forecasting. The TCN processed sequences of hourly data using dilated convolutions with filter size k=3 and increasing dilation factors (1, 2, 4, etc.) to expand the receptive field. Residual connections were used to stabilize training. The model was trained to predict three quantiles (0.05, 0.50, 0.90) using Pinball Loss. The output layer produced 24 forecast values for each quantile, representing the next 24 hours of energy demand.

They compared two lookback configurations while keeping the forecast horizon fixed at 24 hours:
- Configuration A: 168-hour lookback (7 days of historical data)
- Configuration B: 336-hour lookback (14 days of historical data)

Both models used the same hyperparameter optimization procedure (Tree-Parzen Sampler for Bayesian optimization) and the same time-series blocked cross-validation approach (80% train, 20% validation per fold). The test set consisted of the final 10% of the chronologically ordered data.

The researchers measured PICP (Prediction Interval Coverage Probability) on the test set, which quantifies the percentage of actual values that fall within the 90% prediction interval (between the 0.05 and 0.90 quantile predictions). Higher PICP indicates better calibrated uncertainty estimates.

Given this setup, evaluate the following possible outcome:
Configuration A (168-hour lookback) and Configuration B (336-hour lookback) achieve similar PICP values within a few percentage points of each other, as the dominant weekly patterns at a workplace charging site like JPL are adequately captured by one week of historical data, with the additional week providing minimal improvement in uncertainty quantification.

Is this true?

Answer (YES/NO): NO